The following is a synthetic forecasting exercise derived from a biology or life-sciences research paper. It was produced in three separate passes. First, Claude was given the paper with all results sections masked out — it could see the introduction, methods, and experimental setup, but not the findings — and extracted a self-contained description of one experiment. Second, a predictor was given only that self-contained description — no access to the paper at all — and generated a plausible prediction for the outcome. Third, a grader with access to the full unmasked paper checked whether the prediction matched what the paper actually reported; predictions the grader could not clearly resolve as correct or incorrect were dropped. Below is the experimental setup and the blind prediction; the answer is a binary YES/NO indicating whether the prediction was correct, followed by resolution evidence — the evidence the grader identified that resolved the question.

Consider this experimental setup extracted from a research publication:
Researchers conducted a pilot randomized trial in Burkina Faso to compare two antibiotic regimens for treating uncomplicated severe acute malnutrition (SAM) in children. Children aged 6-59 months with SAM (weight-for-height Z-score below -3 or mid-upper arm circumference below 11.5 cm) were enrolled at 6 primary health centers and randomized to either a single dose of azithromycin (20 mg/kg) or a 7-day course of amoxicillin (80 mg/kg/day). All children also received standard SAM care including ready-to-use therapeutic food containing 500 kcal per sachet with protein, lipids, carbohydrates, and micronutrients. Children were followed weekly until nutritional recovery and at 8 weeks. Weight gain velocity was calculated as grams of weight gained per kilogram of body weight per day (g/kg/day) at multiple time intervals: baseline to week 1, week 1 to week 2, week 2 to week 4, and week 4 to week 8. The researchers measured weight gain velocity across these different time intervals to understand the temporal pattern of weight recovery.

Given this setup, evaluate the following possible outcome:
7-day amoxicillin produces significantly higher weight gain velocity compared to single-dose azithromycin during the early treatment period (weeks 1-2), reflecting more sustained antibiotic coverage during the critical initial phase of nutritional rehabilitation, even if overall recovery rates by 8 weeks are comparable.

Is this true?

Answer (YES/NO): NO